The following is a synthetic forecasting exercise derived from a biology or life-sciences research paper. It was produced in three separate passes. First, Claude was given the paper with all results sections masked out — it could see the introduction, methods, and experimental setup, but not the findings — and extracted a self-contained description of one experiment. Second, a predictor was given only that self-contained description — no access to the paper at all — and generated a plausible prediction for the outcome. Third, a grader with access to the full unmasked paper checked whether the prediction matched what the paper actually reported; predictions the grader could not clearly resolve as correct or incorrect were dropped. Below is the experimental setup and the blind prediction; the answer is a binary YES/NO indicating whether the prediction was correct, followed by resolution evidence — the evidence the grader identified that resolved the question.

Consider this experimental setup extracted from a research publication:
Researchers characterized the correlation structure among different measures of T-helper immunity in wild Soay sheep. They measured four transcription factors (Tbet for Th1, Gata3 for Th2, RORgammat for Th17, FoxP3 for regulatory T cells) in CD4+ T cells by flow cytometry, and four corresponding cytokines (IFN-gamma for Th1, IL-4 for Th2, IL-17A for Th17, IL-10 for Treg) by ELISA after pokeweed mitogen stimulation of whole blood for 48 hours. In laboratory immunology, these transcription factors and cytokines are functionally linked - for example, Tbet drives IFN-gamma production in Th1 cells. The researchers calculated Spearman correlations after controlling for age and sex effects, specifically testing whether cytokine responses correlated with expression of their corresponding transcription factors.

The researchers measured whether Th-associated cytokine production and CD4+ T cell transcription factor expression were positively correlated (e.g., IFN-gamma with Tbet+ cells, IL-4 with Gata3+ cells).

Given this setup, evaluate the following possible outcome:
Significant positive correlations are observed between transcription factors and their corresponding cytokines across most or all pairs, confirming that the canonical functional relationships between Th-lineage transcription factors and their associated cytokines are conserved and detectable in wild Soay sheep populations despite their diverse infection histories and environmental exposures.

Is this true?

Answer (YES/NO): NO